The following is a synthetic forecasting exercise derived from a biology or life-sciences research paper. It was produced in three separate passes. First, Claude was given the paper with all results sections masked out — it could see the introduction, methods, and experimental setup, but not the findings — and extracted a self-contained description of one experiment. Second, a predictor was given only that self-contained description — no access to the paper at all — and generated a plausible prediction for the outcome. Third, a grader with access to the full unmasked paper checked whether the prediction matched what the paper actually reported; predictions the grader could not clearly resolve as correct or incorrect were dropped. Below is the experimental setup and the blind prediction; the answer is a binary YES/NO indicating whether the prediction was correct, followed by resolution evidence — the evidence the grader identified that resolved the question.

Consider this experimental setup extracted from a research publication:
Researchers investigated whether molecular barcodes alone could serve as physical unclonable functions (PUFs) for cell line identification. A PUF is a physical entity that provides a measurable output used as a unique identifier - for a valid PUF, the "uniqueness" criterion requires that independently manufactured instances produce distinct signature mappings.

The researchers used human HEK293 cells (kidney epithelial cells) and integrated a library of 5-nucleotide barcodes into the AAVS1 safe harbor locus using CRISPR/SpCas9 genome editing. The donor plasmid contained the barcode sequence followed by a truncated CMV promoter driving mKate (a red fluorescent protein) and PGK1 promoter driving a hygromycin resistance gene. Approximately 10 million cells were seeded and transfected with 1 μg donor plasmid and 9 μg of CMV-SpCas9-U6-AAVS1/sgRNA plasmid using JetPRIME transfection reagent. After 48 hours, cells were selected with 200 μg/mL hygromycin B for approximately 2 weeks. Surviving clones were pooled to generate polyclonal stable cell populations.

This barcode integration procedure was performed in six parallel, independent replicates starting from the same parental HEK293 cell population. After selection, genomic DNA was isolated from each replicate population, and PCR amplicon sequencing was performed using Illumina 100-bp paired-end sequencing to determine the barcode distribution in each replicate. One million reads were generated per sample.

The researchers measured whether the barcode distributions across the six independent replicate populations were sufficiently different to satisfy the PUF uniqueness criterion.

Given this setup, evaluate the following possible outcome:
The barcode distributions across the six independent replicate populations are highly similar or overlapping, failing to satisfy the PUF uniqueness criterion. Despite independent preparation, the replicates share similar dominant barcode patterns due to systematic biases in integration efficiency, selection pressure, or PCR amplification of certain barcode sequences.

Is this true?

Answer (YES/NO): YES